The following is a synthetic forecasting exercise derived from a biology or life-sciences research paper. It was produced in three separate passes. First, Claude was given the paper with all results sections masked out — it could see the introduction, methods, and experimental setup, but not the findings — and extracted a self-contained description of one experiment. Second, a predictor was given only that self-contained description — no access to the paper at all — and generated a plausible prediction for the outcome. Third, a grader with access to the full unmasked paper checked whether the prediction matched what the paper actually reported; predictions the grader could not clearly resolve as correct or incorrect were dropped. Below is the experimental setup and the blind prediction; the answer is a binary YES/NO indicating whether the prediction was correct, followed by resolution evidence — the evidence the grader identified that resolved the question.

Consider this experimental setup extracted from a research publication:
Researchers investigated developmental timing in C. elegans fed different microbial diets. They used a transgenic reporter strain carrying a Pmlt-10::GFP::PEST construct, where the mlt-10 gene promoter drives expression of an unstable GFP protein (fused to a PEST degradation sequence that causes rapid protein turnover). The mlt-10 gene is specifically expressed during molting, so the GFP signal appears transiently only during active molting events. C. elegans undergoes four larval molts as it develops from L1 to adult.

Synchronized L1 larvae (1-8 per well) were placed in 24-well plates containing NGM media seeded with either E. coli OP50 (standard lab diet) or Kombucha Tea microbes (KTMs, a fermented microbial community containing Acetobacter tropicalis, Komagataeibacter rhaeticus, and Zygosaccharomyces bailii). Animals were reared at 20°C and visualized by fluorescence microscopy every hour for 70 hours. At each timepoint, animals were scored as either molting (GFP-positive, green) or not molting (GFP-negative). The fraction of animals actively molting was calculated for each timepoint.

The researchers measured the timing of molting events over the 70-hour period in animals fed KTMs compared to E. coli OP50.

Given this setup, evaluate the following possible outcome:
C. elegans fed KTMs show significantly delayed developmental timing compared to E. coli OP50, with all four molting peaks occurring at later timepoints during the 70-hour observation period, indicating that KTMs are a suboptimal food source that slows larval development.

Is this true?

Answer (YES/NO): NO